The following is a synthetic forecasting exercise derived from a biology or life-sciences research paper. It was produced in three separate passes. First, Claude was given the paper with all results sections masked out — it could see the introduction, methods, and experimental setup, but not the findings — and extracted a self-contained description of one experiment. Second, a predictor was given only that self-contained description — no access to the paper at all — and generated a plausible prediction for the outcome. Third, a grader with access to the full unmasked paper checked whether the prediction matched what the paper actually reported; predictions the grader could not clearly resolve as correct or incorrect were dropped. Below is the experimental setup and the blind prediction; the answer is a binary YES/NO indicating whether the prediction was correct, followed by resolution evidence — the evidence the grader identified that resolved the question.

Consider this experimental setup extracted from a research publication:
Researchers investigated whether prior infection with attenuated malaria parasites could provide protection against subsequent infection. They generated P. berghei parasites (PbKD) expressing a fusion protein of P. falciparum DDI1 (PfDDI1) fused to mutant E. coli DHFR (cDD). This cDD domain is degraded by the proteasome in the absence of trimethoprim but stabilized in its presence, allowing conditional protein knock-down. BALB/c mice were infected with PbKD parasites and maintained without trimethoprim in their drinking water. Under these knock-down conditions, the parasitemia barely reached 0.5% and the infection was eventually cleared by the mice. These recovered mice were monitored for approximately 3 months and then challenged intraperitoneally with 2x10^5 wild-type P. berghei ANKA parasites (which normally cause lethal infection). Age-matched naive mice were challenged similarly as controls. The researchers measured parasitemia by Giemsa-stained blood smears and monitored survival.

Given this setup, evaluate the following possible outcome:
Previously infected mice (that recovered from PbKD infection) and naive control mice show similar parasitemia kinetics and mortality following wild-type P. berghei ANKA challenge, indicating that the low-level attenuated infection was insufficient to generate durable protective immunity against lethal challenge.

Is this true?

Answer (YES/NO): NO